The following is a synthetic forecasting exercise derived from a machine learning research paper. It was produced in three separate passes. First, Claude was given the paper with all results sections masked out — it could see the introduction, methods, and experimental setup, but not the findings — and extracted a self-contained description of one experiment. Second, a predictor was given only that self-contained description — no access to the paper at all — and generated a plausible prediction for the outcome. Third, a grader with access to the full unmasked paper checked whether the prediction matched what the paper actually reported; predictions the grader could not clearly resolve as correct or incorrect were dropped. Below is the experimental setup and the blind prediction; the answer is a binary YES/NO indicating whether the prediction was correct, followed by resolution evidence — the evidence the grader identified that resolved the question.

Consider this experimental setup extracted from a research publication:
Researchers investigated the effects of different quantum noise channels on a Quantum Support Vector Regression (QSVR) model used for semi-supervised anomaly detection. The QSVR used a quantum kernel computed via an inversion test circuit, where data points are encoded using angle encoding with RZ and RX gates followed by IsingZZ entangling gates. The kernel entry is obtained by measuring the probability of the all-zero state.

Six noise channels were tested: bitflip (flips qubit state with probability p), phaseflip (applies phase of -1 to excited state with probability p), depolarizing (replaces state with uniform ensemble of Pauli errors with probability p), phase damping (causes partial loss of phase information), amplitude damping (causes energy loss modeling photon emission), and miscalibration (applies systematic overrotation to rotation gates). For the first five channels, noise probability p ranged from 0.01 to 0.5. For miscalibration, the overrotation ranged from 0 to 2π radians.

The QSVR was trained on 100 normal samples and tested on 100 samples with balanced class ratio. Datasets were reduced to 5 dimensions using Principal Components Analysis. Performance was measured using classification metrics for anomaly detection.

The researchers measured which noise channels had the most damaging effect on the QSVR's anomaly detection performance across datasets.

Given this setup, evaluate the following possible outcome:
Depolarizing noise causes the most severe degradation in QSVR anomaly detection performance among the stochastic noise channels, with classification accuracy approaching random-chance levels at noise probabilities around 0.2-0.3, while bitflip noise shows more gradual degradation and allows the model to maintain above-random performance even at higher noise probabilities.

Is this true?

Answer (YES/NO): NO